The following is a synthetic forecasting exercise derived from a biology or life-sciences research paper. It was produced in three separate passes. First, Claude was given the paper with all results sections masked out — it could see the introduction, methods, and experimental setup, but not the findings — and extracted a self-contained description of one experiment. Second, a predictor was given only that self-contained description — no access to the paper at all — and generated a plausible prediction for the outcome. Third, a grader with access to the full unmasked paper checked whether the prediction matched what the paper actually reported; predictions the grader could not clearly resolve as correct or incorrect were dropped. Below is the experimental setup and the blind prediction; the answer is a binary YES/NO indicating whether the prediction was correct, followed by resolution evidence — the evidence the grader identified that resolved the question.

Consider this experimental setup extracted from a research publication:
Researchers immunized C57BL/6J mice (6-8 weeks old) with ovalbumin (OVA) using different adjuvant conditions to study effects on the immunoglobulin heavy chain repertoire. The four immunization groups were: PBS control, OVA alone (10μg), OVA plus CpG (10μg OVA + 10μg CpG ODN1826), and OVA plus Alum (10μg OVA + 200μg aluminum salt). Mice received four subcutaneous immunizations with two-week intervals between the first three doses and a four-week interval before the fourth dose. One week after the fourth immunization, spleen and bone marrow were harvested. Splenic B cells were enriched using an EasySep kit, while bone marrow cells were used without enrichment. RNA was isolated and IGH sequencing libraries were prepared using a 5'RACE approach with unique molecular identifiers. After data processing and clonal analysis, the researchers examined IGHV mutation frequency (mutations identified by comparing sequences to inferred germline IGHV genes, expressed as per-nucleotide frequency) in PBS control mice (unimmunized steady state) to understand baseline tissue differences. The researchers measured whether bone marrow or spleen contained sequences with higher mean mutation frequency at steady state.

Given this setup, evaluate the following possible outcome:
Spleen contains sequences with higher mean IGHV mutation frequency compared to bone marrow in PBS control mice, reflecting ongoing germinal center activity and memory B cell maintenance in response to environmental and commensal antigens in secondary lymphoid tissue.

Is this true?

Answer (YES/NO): NO